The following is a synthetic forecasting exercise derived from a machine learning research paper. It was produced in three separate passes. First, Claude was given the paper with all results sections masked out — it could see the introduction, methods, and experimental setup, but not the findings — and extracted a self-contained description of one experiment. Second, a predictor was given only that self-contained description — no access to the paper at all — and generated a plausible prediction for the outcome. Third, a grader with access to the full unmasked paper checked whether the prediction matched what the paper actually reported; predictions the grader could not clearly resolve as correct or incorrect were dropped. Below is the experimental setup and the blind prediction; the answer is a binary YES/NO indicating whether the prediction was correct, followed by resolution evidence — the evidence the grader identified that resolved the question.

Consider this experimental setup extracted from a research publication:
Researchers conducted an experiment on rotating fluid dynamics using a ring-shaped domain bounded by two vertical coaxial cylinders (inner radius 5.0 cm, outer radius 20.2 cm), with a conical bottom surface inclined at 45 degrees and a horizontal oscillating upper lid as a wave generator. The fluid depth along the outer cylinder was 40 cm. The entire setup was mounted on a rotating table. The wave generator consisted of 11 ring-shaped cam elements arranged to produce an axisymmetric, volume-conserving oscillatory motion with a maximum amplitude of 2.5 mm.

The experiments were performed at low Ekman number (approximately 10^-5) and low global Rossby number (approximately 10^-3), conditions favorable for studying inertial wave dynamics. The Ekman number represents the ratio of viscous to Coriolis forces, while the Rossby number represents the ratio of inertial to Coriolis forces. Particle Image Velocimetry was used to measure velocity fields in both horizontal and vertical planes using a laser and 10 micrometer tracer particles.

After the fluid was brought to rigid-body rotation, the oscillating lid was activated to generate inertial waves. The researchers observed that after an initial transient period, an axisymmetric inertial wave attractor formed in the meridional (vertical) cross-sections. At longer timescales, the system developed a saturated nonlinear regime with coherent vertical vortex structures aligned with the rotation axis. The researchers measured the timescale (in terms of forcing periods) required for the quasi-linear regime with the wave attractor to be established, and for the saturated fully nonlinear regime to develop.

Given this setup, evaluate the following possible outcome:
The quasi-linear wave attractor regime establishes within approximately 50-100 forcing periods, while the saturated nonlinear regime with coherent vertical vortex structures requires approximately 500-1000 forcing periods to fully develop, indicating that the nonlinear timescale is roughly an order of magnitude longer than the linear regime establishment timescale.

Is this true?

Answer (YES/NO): NO